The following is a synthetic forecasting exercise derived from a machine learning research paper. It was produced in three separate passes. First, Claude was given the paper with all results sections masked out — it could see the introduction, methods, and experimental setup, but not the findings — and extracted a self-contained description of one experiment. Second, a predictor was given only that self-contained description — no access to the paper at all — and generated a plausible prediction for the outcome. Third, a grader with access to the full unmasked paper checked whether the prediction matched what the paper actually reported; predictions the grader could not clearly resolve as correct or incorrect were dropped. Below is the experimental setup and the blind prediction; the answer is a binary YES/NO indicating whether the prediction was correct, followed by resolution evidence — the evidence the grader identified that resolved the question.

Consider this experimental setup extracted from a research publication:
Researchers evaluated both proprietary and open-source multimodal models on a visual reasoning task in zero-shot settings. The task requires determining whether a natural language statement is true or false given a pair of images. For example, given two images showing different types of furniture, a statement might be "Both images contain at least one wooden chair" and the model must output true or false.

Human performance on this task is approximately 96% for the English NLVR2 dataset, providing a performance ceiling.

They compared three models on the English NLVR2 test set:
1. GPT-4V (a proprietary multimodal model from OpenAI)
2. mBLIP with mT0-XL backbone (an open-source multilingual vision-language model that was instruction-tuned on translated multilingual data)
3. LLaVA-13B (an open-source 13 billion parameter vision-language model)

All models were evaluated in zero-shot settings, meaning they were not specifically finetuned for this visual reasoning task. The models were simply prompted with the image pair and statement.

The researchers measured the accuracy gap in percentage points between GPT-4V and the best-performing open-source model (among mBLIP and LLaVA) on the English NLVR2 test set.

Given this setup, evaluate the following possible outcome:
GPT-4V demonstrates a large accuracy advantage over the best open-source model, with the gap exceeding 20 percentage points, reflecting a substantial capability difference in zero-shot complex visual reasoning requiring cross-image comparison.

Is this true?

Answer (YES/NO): NO